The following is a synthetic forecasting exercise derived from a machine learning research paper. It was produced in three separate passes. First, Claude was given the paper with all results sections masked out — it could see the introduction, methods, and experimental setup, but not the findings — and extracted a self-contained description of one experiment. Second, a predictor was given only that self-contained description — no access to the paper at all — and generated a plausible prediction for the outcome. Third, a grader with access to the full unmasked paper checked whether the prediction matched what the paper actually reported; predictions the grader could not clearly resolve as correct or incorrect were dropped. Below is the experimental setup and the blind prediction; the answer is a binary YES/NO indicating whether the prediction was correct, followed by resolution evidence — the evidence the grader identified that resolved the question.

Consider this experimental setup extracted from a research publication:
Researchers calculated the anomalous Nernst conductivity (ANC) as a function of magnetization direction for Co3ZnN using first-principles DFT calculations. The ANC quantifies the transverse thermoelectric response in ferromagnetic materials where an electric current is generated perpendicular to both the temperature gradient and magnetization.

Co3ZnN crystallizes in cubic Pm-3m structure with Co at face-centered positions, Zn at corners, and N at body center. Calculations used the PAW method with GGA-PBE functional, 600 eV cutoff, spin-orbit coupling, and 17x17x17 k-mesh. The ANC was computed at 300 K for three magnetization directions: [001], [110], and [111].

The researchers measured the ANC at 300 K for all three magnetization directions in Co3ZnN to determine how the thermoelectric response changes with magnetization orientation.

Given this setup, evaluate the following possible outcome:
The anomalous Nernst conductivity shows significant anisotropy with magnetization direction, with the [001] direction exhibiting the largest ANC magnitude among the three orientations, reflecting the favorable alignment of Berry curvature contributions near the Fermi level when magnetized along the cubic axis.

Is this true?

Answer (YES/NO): NO